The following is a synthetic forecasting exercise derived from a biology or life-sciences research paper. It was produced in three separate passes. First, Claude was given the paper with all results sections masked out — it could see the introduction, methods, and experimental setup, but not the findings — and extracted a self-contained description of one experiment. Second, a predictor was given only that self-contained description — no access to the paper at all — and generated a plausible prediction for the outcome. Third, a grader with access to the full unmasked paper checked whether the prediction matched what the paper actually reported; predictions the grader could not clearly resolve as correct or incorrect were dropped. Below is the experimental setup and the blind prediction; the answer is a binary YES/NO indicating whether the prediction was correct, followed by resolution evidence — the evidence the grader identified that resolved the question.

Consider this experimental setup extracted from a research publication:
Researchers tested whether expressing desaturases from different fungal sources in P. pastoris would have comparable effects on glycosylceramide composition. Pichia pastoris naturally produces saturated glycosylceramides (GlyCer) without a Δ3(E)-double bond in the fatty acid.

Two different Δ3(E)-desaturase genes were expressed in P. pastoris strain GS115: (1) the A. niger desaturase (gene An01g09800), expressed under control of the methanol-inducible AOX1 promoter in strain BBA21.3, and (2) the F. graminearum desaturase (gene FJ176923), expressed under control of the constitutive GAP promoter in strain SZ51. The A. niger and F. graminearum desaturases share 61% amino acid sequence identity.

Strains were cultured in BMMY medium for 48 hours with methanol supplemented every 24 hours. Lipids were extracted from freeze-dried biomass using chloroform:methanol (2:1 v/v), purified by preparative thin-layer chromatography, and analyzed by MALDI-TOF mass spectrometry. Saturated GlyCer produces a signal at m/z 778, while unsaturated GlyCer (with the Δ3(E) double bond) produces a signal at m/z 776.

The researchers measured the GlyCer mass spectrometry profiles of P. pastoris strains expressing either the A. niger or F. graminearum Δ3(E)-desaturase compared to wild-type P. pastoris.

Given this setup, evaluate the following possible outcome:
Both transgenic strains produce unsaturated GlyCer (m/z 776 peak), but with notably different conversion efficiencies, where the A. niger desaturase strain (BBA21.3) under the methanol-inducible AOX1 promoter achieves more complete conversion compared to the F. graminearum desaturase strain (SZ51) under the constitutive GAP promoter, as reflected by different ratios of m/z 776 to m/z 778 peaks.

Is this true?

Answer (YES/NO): NO